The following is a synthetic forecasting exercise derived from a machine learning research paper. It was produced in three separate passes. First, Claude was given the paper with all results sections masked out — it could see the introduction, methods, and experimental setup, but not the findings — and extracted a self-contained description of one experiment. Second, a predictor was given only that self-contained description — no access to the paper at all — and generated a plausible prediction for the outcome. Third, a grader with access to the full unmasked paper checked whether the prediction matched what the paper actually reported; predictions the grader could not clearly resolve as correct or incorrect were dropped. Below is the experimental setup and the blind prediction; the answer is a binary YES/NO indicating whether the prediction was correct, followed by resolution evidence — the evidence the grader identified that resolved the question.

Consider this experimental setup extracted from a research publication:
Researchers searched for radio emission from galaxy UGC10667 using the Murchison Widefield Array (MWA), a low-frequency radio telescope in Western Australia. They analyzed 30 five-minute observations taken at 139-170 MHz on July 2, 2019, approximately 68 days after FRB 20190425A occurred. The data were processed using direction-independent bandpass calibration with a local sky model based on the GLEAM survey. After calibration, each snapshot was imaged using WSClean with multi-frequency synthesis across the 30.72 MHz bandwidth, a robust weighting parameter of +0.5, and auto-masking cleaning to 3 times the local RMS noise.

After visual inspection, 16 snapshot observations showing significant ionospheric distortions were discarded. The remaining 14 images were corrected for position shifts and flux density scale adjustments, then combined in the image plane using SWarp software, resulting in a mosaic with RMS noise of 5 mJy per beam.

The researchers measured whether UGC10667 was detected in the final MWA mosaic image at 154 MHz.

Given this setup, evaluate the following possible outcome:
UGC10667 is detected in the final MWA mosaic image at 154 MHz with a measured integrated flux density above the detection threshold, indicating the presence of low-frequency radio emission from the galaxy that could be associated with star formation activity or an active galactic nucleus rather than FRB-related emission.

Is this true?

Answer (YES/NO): NO